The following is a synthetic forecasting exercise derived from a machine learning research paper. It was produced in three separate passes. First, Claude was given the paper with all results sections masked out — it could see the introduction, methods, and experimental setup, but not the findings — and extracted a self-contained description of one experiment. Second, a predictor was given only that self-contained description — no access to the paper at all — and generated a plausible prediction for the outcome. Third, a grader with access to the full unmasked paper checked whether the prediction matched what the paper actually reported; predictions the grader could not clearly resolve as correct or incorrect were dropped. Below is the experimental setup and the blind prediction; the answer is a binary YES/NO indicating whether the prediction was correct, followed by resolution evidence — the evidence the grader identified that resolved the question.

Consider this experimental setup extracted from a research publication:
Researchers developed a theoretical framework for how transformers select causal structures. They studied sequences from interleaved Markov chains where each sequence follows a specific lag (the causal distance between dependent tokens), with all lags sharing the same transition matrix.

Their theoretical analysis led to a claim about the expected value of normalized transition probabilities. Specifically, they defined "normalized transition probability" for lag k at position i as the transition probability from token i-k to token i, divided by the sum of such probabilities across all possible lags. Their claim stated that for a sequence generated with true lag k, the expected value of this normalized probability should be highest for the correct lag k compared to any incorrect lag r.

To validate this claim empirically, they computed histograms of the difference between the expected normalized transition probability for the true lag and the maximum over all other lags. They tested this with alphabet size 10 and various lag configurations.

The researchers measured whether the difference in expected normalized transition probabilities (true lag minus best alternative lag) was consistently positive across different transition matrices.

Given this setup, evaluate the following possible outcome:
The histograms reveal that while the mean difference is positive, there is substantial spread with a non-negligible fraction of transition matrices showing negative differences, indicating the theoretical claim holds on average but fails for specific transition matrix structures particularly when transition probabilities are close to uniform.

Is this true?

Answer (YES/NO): NO